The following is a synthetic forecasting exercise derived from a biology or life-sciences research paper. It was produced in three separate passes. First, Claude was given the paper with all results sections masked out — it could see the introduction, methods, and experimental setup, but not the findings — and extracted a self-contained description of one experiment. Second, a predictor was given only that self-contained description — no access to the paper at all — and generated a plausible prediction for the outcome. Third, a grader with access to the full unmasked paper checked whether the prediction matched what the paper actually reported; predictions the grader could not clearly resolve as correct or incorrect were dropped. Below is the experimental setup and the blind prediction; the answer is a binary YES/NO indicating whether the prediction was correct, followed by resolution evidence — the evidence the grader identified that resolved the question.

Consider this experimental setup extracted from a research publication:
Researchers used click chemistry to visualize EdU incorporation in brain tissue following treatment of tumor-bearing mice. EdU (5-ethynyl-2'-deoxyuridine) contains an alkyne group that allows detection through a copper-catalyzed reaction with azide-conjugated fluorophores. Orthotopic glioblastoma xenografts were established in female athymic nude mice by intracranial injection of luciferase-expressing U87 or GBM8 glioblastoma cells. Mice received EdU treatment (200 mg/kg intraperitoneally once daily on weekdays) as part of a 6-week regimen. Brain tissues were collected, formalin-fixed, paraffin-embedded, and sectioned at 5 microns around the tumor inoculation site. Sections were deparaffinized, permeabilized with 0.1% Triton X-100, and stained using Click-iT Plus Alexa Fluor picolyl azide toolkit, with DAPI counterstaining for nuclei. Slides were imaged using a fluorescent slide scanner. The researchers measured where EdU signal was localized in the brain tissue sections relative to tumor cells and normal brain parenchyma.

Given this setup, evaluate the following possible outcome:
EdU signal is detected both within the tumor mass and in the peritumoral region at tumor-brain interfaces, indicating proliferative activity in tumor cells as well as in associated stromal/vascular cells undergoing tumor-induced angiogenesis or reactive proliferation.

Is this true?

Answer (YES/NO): NO